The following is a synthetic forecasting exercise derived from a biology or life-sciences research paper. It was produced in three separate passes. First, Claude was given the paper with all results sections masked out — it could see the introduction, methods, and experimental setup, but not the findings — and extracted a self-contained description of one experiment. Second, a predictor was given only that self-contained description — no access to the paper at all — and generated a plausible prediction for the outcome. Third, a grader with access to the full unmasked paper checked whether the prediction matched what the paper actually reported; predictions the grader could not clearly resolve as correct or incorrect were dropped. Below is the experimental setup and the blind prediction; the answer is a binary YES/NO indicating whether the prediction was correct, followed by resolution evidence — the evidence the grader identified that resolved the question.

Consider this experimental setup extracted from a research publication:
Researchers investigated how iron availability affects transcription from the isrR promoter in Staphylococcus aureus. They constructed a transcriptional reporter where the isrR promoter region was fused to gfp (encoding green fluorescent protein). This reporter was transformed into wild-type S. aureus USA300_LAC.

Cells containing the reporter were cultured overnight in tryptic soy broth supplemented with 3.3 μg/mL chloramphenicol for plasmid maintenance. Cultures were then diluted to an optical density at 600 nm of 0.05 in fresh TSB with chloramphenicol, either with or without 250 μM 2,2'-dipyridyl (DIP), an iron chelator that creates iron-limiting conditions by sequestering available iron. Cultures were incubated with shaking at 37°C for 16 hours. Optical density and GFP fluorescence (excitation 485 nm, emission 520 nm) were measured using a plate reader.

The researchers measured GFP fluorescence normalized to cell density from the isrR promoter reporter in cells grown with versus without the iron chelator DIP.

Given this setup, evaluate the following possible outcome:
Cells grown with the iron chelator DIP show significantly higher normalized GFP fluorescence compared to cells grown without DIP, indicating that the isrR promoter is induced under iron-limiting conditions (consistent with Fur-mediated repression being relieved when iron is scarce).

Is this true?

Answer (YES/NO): YES